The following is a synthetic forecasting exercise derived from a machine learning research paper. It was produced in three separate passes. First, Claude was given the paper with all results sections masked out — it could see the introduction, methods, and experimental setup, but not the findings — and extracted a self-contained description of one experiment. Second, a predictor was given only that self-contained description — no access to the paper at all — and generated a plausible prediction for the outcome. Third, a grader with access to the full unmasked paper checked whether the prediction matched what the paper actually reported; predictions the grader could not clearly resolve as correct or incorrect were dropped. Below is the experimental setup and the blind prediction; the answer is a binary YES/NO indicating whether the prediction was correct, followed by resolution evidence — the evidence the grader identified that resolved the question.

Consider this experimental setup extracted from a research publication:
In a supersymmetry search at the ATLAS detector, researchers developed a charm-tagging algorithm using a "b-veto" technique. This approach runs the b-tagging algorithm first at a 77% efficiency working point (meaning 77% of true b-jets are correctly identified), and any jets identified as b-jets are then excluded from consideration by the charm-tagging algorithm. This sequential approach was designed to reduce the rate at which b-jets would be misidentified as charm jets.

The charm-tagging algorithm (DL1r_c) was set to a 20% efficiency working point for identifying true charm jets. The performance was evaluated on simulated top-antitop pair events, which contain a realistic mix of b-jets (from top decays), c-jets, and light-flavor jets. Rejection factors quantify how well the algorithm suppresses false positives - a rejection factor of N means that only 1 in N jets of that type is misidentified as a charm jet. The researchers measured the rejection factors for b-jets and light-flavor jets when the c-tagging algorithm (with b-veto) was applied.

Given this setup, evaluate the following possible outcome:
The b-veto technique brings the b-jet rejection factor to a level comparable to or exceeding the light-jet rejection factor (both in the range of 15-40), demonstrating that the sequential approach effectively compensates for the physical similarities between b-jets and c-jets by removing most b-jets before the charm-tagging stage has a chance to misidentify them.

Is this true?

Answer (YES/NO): NO